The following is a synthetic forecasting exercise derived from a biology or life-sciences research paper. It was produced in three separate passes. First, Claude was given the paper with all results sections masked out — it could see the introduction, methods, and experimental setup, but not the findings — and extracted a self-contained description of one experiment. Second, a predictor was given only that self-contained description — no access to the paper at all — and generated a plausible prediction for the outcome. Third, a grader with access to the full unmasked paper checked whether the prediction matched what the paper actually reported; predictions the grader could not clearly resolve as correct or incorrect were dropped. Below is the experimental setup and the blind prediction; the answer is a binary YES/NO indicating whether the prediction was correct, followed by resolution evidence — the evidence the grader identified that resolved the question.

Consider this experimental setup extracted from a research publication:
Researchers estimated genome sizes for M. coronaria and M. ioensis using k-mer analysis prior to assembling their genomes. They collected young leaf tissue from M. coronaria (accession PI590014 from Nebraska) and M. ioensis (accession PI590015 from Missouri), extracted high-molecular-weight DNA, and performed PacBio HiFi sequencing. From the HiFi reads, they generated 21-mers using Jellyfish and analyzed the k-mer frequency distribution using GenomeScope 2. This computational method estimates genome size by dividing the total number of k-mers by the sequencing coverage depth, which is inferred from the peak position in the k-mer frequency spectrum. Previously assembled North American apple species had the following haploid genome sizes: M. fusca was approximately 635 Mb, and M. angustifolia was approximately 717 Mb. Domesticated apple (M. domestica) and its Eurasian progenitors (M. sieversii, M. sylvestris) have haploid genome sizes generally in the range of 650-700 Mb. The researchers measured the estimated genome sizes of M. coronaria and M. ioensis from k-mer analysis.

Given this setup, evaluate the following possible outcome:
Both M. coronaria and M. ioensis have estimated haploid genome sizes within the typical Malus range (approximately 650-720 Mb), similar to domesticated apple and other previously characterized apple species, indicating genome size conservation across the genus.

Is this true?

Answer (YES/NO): NO